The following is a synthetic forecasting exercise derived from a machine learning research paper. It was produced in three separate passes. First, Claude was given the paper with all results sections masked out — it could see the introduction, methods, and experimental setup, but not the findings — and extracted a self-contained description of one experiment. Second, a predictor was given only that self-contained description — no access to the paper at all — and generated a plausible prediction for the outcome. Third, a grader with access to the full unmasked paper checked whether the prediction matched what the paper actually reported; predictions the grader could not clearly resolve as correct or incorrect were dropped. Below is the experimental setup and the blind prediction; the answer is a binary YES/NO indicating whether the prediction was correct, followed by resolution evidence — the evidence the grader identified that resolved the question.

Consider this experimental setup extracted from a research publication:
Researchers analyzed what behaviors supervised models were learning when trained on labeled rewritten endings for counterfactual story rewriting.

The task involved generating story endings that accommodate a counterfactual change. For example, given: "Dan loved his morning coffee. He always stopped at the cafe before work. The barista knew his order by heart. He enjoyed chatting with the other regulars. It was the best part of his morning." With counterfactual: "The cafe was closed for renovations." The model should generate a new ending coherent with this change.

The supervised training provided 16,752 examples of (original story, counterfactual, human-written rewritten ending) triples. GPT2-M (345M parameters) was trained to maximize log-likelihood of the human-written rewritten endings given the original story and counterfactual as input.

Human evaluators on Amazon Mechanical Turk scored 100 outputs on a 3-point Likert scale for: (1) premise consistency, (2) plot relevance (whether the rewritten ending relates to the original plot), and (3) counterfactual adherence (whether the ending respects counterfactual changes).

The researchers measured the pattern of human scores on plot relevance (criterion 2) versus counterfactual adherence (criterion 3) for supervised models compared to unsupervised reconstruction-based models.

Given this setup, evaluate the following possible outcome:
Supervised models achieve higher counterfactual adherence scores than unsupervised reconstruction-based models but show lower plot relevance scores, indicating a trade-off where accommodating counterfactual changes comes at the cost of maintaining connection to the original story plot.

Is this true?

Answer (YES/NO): NO